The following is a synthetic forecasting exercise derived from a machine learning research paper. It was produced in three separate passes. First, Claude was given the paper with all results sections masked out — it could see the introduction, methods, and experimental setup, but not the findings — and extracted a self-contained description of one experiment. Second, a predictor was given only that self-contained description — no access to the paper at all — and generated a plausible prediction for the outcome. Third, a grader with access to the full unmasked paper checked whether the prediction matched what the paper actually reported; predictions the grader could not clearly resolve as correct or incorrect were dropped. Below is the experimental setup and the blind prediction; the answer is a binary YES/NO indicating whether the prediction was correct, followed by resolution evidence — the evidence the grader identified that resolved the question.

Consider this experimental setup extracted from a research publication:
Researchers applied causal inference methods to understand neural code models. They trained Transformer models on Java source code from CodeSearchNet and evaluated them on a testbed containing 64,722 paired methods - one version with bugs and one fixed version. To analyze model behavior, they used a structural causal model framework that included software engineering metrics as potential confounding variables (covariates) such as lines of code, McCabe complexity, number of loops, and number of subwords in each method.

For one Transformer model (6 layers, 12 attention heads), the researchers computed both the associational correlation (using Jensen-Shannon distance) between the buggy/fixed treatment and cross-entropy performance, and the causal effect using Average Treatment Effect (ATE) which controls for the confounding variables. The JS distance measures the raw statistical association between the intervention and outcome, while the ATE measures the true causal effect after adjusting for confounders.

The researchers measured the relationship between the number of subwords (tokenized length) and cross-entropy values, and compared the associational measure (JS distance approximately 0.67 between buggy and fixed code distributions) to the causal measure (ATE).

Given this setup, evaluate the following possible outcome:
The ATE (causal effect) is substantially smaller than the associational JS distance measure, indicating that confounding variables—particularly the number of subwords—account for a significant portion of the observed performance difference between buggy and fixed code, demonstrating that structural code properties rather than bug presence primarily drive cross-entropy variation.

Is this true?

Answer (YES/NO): YES